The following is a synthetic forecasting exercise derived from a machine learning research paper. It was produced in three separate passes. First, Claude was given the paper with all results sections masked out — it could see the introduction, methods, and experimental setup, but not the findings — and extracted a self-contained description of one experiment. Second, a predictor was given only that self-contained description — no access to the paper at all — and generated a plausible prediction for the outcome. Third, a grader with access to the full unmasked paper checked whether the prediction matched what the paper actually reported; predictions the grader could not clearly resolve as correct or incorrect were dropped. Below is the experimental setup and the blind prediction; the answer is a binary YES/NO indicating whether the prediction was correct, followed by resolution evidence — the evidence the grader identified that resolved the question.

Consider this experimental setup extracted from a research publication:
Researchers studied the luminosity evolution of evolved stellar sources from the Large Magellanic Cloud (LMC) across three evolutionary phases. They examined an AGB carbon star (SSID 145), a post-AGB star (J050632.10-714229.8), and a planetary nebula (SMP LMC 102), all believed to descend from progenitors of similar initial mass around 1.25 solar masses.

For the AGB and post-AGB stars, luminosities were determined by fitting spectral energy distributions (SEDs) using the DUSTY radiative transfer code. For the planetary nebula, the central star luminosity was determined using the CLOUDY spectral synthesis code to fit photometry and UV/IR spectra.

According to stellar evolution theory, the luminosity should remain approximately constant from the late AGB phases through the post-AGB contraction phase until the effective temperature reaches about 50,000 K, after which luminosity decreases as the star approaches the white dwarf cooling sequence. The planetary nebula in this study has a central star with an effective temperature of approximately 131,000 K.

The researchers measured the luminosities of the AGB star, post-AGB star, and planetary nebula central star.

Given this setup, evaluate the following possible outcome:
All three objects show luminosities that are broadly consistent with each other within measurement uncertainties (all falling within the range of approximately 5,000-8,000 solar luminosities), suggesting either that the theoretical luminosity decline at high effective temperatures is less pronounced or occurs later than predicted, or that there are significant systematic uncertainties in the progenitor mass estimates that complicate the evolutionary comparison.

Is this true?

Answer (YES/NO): NO